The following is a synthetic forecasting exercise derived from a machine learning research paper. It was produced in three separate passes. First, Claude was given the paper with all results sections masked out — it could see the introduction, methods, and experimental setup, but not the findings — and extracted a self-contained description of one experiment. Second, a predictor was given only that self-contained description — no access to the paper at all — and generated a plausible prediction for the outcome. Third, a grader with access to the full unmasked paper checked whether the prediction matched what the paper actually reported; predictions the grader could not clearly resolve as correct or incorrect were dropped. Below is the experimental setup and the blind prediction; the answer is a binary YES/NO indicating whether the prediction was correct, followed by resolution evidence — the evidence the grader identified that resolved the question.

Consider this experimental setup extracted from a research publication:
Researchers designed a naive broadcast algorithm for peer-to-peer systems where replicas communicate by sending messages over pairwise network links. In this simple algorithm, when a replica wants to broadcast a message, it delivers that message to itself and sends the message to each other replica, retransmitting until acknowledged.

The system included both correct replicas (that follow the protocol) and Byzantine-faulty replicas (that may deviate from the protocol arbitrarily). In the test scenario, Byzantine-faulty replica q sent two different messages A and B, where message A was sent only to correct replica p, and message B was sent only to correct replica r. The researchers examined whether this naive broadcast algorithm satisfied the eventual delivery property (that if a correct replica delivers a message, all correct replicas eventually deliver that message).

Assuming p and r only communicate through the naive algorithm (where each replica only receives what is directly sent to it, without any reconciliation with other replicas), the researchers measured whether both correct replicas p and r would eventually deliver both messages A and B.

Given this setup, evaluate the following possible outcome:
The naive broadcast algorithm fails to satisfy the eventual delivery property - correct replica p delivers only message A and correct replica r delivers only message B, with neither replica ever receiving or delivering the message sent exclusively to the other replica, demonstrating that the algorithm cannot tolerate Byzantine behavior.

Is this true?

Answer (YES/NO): YES